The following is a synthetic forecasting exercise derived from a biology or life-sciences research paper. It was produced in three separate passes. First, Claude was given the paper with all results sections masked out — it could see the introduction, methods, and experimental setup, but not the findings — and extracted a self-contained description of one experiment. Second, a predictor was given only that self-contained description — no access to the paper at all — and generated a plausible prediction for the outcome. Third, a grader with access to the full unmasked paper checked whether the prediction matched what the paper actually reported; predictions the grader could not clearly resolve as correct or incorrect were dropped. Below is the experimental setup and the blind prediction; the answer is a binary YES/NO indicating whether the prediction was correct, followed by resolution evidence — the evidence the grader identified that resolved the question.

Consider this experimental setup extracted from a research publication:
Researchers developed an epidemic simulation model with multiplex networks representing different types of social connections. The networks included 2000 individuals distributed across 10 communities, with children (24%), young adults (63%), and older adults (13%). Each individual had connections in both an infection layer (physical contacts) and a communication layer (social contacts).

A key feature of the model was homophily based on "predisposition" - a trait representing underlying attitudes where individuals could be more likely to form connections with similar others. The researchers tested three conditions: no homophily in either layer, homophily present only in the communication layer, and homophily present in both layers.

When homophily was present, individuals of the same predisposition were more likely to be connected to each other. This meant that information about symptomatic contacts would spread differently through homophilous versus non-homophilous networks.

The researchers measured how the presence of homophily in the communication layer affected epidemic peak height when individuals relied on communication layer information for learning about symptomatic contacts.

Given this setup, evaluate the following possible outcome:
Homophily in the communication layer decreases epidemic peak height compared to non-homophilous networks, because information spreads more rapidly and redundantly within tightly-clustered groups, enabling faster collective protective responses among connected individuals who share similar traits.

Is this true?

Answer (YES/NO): NO